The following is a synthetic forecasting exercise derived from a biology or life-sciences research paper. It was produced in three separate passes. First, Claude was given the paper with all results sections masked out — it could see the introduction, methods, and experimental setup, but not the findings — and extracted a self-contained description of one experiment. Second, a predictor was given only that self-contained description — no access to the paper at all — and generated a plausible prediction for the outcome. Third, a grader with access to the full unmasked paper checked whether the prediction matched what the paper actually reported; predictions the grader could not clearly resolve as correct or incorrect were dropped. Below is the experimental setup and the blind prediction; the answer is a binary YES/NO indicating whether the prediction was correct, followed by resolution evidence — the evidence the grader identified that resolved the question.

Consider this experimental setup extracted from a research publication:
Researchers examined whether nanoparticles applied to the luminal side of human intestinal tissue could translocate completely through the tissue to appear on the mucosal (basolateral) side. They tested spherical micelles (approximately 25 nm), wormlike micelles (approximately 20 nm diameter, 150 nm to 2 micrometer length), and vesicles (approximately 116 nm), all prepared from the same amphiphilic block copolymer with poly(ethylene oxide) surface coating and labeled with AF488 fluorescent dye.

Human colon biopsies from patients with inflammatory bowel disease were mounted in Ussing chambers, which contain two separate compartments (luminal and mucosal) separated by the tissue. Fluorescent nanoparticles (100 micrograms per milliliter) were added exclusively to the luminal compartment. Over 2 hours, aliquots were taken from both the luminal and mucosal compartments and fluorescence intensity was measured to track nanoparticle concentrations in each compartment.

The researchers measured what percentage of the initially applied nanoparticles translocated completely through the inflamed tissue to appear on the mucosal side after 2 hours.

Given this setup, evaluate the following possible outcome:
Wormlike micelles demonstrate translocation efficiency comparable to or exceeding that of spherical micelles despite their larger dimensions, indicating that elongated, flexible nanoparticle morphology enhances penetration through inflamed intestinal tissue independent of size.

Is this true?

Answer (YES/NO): NO